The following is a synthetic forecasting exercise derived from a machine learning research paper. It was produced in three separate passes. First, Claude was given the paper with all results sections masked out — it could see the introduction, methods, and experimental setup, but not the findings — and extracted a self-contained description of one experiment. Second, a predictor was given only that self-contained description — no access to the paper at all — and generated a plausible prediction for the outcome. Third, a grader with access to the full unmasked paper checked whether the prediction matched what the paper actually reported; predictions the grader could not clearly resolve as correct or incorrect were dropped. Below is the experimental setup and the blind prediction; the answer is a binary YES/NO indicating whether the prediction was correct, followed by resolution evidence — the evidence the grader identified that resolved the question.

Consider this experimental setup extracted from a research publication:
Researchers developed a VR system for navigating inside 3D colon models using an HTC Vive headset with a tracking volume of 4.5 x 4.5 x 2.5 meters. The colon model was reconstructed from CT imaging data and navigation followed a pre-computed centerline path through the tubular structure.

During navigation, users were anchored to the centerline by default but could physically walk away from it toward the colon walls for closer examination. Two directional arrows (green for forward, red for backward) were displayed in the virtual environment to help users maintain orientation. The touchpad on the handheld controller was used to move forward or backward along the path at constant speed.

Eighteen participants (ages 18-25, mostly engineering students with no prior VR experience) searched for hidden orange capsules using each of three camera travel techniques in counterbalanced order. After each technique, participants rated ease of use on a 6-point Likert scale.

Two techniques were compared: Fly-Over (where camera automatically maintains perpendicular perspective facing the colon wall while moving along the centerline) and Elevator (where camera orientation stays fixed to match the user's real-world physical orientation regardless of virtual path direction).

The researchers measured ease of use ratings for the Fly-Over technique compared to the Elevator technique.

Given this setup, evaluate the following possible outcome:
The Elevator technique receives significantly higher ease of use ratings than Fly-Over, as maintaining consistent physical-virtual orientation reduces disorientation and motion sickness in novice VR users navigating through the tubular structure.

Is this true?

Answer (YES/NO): NO